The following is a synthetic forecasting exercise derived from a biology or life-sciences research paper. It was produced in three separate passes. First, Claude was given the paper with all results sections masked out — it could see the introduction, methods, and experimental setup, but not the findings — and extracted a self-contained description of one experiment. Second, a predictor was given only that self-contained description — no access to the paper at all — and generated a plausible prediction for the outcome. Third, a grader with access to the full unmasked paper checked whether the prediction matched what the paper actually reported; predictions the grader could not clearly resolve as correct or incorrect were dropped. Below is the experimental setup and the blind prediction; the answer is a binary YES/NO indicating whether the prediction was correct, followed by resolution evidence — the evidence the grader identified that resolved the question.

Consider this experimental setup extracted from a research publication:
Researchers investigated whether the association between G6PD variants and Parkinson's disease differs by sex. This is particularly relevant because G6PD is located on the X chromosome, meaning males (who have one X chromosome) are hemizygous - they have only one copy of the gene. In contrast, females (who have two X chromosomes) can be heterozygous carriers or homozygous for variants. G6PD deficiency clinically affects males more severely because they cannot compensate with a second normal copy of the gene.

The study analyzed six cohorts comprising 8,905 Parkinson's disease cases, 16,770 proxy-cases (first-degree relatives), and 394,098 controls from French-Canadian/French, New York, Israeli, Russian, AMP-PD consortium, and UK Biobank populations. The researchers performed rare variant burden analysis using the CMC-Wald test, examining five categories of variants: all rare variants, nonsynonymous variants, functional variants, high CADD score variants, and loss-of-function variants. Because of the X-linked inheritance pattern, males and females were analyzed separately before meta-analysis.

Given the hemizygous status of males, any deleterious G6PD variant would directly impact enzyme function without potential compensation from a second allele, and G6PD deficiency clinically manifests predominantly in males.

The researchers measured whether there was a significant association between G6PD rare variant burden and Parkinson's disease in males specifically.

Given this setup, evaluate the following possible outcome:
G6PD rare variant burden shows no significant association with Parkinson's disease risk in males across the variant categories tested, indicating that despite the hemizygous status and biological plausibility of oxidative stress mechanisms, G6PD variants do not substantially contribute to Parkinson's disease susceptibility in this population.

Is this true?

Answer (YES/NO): YES